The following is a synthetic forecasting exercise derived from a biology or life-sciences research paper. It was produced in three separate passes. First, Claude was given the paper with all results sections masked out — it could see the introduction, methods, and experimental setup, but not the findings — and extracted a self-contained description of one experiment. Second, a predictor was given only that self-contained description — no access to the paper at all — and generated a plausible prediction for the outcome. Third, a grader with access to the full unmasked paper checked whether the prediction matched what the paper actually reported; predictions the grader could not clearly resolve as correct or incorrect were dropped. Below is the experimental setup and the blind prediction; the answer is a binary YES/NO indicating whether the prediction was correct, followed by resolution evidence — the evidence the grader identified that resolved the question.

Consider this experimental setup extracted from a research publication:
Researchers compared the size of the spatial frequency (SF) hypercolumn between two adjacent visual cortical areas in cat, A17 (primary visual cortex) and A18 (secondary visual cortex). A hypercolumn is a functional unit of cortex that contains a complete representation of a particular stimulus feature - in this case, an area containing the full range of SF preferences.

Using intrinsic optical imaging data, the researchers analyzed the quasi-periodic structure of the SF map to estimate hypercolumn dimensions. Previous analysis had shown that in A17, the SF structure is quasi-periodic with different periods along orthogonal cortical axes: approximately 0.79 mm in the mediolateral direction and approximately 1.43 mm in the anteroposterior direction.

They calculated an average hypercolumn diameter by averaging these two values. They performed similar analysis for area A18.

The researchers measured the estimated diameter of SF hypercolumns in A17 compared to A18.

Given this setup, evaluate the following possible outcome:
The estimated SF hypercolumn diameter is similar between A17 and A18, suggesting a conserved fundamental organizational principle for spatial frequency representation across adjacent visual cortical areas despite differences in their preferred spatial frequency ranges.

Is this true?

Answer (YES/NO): NO